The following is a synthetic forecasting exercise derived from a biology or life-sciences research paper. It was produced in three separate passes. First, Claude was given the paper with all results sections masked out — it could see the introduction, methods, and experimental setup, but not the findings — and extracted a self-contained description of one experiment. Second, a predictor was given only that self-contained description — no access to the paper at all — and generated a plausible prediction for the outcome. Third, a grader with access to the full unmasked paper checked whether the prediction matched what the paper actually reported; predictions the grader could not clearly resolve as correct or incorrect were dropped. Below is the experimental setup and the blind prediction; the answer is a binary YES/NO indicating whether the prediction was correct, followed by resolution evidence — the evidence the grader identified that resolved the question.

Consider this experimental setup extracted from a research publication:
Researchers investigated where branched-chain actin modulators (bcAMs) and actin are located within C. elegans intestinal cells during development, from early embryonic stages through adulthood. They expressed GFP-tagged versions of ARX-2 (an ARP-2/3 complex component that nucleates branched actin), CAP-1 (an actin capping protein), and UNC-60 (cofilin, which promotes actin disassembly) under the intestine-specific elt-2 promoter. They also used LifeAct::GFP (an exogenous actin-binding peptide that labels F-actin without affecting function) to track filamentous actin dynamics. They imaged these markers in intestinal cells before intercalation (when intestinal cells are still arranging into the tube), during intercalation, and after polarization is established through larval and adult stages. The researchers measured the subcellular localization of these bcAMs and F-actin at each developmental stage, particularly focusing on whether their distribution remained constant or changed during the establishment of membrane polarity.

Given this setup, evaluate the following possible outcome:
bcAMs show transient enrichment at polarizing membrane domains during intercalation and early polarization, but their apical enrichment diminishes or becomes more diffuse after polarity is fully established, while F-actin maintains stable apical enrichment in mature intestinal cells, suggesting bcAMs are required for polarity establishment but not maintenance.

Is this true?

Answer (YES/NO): NO